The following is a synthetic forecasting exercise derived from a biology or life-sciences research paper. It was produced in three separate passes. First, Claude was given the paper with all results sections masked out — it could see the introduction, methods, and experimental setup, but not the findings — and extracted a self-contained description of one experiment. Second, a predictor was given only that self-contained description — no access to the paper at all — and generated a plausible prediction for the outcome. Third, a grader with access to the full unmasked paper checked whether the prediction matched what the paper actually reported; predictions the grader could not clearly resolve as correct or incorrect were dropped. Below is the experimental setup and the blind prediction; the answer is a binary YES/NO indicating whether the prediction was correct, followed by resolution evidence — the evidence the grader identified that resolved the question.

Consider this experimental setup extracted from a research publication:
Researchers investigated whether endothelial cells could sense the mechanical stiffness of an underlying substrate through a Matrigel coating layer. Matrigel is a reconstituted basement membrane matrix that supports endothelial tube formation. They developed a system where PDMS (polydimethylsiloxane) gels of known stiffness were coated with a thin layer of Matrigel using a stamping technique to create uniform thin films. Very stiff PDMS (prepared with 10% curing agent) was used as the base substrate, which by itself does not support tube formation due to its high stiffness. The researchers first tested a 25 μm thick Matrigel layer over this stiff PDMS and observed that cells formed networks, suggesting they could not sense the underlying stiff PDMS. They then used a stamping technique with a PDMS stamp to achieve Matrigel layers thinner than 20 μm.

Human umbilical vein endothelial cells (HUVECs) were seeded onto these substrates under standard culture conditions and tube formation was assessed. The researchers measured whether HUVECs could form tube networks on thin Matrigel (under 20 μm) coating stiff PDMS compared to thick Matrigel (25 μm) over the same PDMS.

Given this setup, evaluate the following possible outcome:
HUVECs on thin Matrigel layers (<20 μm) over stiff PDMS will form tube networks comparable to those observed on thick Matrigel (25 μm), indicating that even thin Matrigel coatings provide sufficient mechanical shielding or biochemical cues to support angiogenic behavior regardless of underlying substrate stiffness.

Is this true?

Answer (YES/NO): NO